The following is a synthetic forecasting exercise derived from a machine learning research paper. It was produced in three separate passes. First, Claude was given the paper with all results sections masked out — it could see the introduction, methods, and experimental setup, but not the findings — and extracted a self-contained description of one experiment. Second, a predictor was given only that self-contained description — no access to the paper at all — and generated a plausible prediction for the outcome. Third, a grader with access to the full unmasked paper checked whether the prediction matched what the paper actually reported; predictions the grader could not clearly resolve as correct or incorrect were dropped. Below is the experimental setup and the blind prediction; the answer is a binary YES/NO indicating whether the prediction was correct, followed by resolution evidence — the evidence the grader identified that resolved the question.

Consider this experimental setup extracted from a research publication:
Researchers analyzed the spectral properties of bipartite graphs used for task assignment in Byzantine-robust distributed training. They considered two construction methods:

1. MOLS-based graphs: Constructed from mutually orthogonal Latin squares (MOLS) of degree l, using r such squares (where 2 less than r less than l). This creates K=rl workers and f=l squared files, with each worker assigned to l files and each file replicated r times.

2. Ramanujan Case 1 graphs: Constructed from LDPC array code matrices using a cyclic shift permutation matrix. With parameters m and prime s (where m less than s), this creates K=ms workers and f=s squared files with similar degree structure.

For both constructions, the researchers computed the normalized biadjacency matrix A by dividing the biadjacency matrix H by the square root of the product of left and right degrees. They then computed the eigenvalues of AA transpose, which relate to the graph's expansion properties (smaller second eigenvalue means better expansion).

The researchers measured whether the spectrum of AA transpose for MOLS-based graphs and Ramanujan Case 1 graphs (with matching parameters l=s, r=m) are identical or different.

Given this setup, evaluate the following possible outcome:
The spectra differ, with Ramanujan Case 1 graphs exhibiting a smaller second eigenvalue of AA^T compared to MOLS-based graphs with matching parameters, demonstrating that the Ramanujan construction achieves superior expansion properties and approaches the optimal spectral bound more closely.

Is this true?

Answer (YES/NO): NO